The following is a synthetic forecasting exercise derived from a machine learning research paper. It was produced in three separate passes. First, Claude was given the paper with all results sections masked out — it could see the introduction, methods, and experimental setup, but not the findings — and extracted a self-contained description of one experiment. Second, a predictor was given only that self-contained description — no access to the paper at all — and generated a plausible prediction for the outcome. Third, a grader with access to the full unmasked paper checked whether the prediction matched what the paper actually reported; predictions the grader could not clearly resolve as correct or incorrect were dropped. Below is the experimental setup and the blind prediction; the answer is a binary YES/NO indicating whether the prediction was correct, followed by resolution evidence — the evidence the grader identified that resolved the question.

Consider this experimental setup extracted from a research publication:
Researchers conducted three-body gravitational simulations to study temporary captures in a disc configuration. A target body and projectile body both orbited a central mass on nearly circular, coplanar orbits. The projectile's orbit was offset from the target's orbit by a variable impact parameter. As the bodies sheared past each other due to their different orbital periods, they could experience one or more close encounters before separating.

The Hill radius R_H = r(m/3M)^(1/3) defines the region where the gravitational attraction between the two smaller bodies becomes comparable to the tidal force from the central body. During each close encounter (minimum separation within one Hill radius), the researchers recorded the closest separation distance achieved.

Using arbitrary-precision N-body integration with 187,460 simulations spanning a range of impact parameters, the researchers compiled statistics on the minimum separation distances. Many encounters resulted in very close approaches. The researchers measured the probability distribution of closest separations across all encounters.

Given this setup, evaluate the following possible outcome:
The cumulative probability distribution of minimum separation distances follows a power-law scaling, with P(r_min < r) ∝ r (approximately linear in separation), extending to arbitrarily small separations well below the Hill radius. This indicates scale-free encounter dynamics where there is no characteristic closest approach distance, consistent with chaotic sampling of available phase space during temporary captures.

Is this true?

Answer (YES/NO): NO